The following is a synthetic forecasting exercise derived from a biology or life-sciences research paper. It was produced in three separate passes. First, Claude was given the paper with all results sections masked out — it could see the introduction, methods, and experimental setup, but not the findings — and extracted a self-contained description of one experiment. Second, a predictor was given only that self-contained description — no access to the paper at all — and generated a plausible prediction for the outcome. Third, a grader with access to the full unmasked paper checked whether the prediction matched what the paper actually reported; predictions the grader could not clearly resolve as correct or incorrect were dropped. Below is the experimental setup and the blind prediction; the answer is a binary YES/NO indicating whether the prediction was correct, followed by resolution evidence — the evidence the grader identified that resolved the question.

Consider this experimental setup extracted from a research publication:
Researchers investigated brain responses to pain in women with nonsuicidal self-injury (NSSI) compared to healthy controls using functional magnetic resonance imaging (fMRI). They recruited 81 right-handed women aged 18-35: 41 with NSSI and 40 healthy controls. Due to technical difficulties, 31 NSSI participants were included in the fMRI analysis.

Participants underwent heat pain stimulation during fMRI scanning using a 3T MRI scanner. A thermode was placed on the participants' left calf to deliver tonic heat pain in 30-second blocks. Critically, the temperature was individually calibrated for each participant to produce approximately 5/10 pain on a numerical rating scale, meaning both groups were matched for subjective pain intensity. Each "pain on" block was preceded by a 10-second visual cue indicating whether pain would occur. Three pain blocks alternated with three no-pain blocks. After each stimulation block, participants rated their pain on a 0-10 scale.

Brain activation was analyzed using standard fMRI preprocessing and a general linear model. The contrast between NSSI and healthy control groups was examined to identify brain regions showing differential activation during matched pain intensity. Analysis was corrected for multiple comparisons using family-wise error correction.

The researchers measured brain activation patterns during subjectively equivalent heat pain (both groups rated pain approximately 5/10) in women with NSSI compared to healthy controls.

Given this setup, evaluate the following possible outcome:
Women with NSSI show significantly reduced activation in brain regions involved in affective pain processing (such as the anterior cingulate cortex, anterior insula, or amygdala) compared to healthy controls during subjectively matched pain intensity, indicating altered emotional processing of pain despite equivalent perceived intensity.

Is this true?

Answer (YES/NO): NO